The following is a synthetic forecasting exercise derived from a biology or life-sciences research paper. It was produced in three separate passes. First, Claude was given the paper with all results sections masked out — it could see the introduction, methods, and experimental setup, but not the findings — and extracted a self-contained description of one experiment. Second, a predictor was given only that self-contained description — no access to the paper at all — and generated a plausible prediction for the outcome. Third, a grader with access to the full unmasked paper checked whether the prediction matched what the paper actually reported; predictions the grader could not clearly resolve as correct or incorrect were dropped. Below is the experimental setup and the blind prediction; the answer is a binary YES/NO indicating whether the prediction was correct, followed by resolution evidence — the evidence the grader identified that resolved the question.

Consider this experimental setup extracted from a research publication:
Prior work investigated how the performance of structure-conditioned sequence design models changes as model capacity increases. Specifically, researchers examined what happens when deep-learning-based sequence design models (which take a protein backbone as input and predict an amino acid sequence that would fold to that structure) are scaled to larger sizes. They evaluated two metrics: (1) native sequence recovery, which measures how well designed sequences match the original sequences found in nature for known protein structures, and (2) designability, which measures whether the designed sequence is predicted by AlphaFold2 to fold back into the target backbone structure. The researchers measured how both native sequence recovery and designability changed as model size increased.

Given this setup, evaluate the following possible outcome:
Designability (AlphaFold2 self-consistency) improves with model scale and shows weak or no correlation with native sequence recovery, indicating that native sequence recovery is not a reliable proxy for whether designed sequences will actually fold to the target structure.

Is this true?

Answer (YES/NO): NO